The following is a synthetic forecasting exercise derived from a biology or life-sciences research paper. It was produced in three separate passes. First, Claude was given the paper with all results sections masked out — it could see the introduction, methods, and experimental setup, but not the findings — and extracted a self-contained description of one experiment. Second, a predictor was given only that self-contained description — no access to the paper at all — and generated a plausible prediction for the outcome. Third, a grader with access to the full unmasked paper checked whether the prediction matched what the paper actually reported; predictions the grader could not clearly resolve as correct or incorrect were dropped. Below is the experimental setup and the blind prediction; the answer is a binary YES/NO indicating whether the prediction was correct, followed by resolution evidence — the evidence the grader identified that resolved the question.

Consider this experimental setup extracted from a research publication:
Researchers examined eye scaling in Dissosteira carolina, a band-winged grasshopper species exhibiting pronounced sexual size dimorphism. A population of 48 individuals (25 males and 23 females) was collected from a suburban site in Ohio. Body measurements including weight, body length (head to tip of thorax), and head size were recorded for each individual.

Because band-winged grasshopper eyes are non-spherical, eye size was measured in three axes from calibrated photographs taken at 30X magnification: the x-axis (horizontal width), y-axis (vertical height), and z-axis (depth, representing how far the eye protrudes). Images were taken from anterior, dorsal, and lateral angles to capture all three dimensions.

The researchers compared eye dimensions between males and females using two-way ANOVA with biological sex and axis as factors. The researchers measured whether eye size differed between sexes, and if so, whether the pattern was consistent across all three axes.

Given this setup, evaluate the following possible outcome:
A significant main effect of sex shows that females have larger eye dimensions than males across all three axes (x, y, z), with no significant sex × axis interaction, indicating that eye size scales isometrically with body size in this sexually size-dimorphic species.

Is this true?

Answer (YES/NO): NO